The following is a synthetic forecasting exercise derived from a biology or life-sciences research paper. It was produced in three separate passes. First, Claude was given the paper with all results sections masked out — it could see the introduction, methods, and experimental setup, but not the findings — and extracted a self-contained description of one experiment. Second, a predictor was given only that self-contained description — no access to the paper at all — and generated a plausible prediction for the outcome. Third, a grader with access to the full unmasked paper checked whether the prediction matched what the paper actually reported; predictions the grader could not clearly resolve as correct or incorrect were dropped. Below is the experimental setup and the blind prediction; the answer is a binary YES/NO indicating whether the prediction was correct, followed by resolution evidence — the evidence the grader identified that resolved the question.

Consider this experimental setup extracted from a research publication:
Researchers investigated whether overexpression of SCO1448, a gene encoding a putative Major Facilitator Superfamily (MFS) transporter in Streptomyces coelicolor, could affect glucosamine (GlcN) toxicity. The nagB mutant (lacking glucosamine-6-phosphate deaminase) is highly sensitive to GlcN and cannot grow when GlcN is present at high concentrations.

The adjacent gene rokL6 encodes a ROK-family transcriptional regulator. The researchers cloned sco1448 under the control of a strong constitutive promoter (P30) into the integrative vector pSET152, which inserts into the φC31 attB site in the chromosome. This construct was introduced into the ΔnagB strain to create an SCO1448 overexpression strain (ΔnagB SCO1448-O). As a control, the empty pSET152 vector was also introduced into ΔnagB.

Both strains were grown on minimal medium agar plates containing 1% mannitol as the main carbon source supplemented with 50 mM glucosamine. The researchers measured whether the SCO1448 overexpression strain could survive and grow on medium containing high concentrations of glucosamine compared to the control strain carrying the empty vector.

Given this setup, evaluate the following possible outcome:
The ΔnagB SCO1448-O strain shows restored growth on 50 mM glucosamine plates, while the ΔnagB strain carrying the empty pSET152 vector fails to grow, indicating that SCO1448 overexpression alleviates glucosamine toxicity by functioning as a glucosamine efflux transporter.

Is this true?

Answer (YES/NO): NO